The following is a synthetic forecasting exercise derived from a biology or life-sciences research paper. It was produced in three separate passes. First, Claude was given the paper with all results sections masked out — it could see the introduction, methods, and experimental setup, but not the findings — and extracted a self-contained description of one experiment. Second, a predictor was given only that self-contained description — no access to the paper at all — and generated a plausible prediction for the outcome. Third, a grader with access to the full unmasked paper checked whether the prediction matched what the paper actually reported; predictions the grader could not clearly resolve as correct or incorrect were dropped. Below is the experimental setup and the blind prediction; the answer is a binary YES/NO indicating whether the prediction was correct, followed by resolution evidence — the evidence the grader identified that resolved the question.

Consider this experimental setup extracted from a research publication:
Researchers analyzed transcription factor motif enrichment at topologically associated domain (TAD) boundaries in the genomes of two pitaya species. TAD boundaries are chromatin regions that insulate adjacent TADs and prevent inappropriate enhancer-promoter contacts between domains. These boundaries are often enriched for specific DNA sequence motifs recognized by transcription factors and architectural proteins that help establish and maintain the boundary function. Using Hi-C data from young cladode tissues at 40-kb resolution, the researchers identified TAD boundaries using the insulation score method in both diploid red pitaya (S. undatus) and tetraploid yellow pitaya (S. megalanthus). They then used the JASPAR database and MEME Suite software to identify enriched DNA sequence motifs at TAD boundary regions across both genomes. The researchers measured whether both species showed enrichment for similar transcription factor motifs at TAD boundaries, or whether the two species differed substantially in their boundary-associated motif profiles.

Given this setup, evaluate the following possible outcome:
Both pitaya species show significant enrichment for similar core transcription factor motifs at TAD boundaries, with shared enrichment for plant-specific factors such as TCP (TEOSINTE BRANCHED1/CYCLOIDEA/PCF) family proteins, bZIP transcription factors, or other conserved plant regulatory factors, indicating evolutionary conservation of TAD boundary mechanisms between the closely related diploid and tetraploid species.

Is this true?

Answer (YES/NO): NO